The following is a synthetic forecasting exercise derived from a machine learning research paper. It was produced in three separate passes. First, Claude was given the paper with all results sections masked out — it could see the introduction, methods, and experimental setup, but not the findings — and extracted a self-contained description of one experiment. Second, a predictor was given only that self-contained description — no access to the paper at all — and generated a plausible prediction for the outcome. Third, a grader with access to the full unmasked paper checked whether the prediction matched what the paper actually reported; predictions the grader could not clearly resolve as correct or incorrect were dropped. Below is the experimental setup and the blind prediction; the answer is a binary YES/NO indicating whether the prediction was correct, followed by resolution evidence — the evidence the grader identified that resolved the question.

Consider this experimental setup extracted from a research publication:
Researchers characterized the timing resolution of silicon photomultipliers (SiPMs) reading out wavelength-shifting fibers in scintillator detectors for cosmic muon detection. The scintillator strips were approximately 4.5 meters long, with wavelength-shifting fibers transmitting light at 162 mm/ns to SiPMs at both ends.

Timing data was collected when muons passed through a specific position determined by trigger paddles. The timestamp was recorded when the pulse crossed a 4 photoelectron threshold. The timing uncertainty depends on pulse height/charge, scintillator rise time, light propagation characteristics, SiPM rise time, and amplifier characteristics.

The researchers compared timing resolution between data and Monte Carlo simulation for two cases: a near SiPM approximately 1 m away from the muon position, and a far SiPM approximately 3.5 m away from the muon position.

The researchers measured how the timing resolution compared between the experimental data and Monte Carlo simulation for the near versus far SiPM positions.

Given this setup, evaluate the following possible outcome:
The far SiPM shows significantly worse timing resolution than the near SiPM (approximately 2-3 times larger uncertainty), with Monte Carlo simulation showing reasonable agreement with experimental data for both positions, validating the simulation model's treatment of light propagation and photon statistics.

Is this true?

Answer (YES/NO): NO